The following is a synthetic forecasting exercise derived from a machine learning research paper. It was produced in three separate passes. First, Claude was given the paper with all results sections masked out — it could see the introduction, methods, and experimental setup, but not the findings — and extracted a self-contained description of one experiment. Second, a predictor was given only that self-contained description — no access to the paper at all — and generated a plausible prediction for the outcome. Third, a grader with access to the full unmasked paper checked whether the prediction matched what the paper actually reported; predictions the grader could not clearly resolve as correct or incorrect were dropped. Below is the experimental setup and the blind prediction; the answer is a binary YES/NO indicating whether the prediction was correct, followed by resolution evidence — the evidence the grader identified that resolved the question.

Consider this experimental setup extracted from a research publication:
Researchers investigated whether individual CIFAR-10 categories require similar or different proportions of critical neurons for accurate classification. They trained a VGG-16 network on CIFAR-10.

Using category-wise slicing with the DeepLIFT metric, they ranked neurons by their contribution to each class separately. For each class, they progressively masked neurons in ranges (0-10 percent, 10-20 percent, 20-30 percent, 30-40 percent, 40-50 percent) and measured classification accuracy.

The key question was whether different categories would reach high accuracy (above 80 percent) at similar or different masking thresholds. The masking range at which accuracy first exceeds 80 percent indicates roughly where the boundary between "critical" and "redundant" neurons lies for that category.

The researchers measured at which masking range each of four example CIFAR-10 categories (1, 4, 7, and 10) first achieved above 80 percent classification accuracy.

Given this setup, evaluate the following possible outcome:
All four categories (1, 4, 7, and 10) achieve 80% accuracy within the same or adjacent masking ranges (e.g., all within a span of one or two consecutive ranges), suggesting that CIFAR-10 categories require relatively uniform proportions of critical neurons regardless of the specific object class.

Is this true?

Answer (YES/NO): NO